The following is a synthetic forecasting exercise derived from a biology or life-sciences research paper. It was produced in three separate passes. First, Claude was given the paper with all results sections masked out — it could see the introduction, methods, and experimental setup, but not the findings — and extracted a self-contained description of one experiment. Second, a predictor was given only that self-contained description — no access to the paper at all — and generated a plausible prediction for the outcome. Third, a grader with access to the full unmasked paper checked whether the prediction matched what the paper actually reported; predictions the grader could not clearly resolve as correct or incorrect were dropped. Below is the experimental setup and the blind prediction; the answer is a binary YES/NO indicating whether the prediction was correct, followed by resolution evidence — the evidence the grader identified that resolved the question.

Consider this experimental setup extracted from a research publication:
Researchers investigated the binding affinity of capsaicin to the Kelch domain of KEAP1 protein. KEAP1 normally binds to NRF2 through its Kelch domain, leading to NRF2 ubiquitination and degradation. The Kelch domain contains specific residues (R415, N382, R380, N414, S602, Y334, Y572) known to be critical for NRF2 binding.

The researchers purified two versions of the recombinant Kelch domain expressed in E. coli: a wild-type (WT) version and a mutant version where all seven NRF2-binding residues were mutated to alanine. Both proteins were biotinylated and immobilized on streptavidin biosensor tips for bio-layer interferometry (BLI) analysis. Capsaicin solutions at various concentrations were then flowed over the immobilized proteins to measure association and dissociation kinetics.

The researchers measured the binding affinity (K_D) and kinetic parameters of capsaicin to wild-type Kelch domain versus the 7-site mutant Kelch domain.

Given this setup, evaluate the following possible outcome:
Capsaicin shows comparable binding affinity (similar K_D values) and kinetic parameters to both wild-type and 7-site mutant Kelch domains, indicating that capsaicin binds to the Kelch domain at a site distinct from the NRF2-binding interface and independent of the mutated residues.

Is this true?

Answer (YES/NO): NO